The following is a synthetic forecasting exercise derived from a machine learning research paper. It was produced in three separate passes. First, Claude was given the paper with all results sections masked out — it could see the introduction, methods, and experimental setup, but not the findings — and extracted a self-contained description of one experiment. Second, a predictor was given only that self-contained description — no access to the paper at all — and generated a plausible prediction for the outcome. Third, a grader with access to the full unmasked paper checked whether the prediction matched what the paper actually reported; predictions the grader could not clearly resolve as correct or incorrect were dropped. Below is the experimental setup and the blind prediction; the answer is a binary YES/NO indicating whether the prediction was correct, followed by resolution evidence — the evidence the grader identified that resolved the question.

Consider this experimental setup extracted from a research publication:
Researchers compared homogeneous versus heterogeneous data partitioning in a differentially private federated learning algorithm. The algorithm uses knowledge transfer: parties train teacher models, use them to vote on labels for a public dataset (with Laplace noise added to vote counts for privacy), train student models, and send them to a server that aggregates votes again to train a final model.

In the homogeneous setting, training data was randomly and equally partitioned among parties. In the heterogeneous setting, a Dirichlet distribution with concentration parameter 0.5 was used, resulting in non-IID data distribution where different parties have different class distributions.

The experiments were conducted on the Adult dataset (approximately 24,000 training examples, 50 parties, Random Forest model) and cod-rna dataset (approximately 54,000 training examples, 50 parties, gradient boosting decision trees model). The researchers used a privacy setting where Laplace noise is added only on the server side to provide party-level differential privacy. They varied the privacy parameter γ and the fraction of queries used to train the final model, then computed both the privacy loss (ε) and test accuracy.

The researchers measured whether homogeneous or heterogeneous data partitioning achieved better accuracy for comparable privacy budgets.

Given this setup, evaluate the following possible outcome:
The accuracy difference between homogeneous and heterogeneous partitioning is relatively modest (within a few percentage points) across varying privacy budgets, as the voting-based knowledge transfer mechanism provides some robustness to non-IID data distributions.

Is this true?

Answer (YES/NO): NO